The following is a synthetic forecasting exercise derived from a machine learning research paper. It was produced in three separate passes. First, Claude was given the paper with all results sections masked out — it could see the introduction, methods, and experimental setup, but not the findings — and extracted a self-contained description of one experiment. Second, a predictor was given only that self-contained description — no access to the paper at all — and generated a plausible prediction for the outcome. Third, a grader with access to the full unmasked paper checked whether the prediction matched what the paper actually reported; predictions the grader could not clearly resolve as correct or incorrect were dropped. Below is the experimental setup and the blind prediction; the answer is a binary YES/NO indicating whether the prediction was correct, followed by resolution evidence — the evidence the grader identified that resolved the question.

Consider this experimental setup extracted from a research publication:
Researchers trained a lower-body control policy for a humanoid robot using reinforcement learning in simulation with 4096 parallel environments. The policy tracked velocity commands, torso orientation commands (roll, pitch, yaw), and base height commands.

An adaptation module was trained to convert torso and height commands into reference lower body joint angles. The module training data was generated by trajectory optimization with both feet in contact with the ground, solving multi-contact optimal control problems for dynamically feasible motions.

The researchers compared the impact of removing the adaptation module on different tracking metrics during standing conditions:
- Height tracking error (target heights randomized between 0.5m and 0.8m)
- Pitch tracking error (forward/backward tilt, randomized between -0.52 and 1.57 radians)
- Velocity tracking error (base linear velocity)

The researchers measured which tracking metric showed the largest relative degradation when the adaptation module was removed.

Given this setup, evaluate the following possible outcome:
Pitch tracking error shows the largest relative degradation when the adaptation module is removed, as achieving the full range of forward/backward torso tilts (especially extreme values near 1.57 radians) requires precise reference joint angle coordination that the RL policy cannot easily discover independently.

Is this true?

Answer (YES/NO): NO